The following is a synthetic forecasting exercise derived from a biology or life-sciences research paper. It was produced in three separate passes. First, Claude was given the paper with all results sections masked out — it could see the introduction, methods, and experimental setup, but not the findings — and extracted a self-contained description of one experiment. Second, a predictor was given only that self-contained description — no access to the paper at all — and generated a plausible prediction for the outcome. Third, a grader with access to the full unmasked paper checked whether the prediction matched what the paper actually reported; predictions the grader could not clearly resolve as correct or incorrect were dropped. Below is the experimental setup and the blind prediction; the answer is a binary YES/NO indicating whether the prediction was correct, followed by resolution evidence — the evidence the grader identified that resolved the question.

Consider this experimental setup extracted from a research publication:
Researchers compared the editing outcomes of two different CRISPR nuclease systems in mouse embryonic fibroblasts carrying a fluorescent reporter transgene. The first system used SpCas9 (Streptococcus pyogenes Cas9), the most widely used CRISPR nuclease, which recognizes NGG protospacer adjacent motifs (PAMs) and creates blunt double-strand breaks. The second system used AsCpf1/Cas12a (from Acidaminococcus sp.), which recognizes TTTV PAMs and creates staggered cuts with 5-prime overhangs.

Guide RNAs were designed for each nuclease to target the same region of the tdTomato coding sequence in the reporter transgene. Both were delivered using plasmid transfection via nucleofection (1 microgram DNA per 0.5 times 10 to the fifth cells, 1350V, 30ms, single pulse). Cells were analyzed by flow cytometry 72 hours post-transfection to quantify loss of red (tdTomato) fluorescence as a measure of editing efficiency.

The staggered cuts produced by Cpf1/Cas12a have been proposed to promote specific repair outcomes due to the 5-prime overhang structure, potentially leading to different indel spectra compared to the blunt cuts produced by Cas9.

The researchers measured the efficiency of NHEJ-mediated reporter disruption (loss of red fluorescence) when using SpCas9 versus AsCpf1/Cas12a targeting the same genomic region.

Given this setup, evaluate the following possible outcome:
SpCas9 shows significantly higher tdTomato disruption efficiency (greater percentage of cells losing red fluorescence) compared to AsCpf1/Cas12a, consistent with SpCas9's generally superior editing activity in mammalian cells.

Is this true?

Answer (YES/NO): YES